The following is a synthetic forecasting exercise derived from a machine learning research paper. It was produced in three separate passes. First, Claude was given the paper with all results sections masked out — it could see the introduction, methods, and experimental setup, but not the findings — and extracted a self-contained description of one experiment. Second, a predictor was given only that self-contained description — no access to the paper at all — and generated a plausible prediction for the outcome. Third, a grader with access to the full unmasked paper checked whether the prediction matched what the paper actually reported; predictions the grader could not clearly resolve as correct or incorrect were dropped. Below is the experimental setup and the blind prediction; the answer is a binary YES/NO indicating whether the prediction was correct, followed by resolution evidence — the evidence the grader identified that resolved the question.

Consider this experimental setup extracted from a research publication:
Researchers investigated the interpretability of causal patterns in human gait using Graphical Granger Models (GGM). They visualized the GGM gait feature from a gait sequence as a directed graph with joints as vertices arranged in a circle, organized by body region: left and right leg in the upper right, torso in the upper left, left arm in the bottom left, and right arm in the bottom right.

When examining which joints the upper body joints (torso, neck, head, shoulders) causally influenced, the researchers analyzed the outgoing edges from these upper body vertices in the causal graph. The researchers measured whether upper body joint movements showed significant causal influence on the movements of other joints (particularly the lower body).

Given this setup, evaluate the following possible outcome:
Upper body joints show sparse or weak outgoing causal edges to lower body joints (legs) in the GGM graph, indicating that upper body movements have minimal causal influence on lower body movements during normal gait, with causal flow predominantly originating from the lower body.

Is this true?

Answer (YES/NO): YES